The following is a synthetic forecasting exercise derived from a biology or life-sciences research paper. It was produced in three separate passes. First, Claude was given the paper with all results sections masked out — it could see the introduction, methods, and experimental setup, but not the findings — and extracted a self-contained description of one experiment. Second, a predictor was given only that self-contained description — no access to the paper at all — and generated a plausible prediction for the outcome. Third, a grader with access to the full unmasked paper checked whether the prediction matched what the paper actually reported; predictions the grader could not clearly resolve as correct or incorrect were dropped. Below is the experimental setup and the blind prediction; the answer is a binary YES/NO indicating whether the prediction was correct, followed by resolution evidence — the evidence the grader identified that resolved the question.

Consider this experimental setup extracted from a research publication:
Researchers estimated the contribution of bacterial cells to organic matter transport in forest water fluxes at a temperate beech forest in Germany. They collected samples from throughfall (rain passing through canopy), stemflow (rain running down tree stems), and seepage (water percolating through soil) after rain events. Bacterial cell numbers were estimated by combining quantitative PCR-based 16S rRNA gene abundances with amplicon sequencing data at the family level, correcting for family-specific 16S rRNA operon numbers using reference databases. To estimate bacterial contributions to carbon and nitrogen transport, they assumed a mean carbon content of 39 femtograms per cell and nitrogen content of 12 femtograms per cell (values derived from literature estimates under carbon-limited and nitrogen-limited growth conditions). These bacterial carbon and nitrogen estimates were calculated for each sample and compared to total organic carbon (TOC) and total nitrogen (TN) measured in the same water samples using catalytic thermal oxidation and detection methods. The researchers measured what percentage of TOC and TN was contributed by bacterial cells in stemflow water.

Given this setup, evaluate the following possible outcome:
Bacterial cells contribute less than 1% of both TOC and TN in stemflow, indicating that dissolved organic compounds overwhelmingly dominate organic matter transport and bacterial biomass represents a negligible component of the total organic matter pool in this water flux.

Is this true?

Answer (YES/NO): NO